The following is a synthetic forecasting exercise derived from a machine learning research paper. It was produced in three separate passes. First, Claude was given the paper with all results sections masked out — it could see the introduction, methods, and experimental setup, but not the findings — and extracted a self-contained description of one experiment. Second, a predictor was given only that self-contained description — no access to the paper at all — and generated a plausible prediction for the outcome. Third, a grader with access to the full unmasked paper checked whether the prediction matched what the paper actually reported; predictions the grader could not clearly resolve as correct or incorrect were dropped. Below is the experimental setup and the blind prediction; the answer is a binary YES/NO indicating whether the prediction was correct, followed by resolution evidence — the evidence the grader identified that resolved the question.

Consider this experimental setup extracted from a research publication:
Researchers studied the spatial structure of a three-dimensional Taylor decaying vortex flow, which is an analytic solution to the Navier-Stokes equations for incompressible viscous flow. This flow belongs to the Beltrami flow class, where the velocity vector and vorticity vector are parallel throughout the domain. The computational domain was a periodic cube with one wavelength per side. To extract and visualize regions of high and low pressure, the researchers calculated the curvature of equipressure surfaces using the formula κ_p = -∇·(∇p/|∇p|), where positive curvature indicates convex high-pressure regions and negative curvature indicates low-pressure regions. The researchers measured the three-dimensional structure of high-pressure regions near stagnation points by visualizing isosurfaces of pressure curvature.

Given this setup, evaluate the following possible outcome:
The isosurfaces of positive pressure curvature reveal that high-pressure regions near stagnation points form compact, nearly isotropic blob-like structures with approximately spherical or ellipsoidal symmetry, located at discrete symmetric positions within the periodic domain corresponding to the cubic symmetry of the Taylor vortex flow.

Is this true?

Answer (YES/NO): NO